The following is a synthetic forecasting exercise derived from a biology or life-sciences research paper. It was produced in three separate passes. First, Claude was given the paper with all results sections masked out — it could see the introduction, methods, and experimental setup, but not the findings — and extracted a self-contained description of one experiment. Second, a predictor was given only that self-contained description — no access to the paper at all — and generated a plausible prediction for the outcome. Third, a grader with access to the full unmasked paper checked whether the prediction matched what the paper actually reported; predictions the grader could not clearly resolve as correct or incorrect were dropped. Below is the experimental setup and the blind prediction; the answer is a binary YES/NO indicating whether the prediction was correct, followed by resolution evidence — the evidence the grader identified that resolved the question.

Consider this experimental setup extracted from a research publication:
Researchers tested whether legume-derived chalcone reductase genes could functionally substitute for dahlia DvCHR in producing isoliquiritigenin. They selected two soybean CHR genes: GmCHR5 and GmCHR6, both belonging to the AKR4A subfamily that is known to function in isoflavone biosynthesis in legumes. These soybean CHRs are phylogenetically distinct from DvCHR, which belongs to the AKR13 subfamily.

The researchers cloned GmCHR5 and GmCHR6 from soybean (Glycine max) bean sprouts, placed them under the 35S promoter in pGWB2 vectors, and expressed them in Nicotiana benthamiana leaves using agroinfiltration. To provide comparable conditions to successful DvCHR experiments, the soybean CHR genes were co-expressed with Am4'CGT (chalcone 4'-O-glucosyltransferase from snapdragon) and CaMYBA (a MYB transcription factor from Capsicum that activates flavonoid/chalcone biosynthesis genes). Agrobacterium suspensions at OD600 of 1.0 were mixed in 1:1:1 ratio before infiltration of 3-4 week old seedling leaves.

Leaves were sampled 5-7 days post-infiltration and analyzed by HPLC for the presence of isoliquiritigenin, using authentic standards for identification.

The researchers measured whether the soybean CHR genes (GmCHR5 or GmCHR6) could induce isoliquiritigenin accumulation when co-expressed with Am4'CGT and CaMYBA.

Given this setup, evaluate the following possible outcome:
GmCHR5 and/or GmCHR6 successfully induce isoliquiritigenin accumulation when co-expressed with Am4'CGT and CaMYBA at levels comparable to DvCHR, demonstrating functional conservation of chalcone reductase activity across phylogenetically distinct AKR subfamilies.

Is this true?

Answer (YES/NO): YES